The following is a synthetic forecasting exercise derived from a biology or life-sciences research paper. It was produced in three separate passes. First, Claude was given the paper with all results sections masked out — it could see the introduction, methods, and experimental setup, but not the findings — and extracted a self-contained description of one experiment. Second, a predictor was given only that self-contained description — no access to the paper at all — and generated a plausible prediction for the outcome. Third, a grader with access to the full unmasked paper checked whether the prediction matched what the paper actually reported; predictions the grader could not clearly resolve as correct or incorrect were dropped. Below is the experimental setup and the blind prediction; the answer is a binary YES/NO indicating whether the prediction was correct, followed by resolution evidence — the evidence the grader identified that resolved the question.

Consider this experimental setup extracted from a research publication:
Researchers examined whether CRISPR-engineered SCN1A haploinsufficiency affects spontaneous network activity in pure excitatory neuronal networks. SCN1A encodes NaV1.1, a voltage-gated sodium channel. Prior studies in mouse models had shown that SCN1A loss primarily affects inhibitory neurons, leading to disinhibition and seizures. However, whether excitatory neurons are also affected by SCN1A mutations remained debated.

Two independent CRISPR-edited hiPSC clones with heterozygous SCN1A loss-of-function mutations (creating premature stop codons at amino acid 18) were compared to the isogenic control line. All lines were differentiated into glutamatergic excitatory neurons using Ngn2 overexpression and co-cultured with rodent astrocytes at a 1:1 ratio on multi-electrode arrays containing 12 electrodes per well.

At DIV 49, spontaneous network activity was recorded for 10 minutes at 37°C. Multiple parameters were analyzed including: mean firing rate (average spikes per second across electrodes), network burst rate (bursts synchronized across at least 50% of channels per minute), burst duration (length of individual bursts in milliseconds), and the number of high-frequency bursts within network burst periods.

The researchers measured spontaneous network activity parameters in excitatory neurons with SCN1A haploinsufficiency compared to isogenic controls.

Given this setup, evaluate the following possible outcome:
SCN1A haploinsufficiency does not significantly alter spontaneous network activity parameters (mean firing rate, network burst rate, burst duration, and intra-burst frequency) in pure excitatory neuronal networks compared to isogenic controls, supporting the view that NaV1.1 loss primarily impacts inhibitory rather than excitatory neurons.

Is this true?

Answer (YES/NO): NO